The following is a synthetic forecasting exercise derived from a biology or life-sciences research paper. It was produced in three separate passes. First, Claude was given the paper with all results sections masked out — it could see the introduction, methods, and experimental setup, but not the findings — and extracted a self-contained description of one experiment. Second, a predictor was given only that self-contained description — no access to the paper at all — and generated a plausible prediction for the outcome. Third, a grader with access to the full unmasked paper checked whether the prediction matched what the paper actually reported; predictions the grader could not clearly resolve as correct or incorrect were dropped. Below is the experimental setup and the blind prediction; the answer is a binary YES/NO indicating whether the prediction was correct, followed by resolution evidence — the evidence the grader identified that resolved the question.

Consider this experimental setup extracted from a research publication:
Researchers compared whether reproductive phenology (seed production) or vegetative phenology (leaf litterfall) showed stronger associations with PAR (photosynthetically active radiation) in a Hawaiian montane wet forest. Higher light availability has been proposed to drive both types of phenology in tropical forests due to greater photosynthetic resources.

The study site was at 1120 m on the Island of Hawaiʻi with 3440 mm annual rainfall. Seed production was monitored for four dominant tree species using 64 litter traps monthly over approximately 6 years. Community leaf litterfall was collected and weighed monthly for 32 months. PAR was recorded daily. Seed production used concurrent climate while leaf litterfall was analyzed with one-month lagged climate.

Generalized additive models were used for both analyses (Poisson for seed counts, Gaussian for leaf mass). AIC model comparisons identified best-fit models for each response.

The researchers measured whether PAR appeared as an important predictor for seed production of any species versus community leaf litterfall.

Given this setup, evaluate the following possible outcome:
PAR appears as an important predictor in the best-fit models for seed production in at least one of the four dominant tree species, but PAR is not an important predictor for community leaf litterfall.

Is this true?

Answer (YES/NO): NO